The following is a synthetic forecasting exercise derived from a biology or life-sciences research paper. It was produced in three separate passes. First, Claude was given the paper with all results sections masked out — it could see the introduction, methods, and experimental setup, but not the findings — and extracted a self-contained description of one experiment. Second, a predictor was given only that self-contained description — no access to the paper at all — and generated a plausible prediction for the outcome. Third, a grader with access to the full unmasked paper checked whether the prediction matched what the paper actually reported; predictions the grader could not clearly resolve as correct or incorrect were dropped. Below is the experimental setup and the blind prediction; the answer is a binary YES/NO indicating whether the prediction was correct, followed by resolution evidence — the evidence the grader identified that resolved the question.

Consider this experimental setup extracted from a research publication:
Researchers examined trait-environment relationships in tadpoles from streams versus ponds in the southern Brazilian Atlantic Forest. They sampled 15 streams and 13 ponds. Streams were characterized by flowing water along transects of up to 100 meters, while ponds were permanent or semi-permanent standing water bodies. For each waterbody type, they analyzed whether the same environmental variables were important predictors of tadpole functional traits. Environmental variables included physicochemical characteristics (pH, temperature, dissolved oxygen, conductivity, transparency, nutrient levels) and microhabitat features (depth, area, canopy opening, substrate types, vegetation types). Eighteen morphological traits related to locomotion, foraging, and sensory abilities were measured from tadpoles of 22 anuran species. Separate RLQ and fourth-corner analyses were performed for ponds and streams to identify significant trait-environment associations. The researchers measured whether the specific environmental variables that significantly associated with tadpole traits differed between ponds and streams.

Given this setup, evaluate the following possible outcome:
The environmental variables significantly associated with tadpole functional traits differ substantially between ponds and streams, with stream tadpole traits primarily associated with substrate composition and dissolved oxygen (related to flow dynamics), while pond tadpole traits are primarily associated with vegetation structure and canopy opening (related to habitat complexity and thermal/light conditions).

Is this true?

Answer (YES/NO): NO